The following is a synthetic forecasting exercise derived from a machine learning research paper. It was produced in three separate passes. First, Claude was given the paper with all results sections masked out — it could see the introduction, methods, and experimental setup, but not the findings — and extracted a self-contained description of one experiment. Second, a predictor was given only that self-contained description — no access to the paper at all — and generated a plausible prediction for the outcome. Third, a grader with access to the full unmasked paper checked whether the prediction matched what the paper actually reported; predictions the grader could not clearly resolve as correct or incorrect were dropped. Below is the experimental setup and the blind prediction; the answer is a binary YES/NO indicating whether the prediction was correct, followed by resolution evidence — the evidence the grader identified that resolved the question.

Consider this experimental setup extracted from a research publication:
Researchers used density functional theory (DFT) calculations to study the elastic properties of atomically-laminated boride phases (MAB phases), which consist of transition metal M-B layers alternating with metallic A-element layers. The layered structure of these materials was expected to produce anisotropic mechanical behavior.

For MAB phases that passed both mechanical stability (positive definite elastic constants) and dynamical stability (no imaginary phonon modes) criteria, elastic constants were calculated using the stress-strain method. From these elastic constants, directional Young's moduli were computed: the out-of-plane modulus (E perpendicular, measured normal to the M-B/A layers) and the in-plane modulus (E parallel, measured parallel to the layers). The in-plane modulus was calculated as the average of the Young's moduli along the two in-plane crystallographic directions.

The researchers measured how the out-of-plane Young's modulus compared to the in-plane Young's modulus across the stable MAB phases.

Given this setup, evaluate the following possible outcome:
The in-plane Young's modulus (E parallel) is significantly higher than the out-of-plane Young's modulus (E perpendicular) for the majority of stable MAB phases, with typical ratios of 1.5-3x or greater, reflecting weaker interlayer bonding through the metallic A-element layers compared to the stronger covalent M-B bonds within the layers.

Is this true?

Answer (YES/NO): NO